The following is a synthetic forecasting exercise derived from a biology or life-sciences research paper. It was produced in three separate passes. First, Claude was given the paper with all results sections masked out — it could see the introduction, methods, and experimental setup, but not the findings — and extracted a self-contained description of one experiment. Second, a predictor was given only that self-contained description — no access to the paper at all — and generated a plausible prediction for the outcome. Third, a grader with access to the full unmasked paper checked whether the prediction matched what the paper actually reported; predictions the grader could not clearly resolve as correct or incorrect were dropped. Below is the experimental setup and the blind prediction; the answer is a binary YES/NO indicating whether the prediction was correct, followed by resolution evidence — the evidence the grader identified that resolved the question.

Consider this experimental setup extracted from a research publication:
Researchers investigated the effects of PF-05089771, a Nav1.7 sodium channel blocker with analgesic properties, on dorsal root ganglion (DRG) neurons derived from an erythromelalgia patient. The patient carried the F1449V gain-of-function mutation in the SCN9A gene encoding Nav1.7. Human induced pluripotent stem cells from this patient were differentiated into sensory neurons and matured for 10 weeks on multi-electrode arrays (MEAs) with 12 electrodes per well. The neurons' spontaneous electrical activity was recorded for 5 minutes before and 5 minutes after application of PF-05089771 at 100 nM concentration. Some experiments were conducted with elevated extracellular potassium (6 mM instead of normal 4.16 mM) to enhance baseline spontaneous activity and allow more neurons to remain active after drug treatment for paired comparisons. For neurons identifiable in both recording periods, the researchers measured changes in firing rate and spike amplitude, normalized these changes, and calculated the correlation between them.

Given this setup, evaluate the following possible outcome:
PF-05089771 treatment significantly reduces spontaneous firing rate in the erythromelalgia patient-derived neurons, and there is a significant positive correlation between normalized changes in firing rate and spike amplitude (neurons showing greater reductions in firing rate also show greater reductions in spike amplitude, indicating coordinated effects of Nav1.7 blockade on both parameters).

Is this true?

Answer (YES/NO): NO